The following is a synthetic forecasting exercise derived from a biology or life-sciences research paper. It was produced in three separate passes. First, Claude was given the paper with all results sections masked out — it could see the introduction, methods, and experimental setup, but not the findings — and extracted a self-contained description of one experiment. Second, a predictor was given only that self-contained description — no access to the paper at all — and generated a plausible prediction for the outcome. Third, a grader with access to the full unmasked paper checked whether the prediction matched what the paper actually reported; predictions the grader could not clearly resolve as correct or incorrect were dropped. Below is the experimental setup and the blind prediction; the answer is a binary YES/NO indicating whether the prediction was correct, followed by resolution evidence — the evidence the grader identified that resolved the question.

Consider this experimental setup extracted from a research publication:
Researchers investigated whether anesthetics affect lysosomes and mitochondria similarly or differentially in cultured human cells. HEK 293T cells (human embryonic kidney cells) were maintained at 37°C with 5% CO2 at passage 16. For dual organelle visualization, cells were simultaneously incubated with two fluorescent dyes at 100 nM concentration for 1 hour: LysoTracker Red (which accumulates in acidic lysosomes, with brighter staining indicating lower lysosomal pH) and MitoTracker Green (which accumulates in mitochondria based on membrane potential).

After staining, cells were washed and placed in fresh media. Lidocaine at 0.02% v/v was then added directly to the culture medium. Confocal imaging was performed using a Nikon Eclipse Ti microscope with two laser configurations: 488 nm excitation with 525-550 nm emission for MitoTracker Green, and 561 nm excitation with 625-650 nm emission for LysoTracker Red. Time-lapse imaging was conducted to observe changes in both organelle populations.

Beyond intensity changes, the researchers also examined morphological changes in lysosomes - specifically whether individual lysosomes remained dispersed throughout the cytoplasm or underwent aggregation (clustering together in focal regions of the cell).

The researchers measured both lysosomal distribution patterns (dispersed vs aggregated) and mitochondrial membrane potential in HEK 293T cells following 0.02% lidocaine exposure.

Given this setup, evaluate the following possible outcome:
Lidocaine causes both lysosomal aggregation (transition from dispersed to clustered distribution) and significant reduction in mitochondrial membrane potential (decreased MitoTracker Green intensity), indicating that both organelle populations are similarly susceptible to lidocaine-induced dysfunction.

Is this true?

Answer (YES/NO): YES